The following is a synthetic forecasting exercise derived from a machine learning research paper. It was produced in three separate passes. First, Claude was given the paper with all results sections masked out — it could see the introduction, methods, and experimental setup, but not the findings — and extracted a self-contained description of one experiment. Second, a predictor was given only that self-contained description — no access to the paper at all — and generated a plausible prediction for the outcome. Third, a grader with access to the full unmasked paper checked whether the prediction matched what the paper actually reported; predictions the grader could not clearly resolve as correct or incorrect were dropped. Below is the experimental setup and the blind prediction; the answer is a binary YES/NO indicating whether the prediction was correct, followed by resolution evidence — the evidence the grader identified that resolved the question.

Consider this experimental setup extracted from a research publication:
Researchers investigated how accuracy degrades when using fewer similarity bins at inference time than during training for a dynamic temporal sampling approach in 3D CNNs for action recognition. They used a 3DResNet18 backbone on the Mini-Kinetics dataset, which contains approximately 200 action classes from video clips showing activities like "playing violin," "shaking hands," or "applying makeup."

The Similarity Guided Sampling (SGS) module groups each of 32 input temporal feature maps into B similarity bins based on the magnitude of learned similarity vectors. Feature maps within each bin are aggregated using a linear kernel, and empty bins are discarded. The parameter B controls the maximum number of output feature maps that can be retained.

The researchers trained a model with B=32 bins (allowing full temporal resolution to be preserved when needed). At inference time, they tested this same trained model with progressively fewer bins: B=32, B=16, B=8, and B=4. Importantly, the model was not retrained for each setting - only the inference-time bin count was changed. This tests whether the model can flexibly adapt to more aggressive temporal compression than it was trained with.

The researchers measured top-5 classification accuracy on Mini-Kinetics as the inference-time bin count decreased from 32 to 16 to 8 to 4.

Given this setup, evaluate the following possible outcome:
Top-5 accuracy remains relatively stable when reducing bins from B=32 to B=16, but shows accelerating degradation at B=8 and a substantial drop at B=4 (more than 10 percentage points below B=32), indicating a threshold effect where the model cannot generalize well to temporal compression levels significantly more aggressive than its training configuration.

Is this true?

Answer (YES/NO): NO